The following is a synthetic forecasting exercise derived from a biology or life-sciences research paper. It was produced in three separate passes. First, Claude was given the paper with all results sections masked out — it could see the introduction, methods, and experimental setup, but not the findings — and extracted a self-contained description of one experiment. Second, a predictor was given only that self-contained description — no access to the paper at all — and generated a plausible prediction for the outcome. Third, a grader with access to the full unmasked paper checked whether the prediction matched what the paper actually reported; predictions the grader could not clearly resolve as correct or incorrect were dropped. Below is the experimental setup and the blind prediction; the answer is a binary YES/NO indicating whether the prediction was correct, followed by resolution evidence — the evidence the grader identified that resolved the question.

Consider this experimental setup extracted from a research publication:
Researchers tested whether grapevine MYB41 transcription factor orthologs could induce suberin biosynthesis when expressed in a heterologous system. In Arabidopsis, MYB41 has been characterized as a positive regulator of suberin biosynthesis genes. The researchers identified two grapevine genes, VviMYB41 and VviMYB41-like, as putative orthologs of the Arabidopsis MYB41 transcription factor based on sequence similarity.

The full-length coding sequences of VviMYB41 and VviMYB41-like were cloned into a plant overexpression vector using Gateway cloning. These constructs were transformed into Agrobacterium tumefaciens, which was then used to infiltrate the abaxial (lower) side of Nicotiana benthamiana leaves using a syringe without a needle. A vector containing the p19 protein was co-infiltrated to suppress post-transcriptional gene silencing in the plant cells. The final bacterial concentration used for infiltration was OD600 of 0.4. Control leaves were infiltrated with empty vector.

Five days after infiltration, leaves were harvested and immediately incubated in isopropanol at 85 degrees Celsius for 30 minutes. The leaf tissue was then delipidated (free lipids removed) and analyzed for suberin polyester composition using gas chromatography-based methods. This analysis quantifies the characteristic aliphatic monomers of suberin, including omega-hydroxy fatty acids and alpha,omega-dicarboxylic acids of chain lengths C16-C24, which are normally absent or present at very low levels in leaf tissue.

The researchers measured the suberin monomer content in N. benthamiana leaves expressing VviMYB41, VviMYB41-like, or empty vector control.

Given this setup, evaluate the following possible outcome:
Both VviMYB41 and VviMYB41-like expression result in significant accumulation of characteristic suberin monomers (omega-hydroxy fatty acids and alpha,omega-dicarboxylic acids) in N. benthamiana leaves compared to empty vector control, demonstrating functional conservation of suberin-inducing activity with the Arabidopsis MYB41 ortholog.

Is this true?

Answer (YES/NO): YES